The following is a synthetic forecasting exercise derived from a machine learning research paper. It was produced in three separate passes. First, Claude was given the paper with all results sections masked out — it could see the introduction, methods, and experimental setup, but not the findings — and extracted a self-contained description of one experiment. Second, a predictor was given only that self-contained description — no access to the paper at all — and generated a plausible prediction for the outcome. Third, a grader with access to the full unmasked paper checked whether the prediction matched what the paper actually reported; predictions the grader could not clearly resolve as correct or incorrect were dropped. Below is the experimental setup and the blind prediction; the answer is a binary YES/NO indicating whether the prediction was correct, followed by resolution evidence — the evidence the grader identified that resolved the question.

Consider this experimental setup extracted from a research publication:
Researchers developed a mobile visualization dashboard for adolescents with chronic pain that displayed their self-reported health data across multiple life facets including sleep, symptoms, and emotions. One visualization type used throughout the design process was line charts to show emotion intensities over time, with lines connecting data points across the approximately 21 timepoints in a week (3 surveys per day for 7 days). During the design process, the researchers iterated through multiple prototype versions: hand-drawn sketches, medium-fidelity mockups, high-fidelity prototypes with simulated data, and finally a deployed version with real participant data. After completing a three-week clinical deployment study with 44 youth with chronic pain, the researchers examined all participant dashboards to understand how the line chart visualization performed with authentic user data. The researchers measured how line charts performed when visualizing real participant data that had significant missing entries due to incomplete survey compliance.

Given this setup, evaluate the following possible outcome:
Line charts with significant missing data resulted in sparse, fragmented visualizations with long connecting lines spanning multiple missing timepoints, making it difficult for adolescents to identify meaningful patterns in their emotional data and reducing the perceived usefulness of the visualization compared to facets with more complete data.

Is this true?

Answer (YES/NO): NO